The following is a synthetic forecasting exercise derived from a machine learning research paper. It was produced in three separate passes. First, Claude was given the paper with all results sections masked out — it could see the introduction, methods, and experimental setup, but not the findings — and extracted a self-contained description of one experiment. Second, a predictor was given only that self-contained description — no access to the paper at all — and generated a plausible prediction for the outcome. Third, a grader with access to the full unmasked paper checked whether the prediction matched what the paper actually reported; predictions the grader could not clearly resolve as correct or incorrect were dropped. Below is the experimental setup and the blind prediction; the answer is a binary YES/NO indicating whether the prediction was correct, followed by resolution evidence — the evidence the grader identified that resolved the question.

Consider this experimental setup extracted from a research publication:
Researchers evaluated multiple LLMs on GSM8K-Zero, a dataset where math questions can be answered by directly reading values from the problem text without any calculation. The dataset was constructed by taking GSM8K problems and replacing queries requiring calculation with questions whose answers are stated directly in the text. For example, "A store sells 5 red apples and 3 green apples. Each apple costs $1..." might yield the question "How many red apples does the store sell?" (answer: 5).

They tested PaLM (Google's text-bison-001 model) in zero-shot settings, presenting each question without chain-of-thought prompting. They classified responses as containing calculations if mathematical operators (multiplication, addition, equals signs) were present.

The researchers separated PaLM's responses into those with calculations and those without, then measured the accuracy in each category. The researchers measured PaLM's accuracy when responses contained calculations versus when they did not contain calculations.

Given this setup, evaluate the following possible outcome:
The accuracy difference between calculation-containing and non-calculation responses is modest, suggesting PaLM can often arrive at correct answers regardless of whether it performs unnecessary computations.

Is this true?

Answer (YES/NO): YES